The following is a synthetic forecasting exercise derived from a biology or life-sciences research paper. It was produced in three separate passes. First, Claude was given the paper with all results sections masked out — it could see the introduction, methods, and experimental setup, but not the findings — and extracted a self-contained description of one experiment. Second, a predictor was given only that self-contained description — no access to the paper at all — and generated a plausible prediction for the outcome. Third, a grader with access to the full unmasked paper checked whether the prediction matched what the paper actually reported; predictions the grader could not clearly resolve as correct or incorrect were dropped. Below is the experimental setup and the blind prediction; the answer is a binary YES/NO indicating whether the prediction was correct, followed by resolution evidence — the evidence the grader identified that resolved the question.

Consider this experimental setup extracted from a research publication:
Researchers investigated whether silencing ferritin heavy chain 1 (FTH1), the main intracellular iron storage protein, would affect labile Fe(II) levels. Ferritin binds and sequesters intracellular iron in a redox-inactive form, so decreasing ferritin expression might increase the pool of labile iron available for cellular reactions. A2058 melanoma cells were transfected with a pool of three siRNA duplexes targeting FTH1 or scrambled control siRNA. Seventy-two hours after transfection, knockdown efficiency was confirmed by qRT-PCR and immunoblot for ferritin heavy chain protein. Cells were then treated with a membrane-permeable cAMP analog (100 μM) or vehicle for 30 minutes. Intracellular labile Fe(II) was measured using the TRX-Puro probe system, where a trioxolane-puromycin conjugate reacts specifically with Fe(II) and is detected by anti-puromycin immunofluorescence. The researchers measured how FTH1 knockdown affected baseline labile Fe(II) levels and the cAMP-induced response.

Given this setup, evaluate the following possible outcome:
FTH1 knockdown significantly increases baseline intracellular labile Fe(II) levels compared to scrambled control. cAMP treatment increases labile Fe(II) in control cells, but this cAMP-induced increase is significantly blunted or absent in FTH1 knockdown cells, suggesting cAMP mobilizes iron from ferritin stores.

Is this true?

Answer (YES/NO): NO